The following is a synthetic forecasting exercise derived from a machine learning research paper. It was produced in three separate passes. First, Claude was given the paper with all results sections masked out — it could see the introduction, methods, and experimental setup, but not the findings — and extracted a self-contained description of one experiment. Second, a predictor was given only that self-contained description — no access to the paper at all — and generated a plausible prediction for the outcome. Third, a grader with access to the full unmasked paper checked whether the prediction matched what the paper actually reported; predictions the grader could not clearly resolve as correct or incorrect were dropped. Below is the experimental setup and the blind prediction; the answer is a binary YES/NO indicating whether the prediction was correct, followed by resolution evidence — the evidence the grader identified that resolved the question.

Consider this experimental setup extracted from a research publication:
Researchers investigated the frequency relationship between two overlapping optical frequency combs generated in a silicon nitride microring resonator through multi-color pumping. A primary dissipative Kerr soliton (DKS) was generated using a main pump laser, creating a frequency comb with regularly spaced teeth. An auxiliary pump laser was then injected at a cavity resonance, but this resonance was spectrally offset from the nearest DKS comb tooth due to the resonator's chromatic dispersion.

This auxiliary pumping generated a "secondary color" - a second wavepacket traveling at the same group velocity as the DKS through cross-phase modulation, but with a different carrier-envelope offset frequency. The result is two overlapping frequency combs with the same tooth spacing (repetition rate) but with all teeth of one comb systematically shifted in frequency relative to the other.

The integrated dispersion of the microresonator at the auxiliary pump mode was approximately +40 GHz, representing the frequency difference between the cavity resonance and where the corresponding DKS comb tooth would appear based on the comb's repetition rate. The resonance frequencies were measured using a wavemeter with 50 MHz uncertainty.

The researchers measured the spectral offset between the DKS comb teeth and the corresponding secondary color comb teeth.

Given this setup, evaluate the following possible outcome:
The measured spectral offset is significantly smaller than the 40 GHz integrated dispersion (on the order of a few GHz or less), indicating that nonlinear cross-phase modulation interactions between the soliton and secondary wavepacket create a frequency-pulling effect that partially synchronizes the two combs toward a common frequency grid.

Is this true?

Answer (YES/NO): NO